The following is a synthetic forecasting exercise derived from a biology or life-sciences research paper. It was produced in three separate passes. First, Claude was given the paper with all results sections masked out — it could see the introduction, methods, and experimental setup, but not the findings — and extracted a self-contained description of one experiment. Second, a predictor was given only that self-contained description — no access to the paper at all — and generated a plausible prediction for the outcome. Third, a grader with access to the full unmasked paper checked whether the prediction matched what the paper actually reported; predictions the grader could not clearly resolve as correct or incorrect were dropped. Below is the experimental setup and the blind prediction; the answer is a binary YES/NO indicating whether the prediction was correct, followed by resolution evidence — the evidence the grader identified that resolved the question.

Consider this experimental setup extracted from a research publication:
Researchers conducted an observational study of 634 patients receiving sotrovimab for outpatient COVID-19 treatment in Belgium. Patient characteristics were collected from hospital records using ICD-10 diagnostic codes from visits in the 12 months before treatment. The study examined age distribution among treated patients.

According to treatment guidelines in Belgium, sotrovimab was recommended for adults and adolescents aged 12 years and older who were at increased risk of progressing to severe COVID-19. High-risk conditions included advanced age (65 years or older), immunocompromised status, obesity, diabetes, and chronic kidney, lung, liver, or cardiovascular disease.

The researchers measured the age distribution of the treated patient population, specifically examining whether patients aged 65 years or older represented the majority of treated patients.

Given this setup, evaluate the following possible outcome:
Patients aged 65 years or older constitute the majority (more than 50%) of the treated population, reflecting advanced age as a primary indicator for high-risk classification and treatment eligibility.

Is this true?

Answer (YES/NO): NO